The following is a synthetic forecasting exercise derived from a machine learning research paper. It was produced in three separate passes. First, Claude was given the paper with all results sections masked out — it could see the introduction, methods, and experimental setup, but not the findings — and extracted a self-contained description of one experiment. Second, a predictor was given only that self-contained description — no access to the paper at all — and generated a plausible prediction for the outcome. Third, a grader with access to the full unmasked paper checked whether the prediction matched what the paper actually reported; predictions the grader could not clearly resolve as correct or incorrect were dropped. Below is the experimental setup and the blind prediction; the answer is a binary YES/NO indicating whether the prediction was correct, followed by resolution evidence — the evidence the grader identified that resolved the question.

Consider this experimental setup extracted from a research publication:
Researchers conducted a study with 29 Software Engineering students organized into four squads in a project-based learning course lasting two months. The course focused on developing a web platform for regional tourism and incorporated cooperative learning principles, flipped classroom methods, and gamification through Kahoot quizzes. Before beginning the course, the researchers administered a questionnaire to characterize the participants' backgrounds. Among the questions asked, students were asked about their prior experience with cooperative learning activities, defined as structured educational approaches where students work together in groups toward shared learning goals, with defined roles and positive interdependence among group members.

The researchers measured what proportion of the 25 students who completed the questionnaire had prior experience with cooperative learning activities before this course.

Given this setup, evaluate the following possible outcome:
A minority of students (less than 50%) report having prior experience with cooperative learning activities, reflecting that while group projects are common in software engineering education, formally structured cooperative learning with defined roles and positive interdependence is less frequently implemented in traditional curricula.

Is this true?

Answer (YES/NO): YES